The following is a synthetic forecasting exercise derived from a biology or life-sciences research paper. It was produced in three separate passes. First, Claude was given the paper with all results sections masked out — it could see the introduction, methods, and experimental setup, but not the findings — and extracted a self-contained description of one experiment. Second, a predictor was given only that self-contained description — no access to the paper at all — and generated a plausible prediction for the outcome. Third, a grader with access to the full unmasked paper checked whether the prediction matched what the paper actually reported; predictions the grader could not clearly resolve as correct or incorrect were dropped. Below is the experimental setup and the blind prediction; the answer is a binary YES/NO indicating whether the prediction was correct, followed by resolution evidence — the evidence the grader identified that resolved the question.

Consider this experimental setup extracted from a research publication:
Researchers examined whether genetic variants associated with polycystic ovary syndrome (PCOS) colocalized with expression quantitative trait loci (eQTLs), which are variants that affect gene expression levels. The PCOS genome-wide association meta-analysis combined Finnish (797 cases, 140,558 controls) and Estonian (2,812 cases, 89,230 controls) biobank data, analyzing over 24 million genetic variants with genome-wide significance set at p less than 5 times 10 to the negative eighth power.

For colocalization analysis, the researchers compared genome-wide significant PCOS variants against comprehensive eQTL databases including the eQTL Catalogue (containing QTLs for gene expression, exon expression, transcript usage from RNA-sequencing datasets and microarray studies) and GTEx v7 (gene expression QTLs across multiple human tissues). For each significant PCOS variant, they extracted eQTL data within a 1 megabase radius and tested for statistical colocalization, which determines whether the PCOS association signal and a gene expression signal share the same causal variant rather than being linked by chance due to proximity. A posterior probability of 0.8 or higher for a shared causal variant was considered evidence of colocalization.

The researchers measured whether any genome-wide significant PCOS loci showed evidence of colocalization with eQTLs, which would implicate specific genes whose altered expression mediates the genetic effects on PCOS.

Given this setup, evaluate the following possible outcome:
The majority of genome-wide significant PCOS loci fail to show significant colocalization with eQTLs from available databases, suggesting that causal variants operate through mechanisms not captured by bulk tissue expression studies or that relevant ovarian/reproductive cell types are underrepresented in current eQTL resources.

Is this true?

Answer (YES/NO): YES